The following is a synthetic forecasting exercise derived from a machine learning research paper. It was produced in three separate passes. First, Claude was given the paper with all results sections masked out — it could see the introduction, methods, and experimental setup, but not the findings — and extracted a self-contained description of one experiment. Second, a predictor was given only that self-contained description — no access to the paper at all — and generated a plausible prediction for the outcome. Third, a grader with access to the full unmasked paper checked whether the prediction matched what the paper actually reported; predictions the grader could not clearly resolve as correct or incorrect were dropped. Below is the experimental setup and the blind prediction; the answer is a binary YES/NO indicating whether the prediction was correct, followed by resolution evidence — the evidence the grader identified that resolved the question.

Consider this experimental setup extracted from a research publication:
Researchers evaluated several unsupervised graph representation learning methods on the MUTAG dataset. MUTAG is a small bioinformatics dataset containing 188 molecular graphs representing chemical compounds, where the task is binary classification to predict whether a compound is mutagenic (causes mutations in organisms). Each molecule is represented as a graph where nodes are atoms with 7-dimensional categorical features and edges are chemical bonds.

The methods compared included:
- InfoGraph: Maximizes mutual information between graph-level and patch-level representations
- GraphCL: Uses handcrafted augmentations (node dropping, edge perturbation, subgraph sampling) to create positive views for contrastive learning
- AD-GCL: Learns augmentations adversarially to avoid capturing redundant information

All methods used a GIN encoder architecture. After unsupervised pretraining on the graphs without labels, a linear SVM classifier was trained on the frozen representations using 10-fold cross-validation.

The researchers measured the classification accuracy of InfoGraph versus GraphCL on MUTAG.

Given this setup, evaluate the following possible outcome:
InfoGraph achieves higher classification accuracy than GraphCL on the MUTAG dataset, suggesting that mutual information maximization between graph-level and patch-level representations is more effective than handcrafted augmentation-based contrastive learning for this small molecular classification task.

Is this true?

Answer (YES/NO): YES